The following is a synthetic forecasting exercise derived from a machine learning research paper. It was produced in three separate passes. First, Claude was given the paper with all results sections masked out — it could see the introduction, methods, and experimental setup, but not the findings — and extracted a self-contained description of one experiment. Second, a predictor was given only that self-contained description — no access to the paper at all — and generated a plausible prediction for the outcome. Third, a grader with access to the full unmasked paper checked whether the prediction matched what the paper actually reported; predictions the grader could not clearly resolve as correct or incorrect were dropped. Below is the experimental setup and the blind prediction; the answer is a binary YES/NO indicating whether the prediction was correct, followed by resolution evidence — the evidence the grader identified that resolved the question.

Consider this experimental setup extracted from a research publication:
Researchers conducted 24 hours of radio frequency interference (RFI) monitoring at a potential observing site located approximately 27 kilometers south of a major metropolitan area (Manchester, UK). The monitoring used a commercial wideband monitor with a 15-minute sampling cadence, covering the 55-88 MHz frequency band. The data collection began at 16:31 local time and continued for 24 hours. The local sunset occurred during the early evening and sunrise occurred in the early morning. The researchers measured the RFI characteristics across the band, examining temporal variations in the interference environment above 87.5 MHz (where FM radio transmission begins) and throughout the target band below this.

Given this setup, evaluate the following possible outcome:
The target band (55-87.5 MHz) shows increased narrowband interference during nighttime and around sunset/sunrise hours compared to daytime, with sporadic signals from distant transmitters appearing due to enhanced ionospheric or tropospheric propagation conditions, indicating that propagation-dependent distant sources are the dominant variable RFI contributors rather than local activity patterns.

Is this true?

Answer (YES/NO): NO